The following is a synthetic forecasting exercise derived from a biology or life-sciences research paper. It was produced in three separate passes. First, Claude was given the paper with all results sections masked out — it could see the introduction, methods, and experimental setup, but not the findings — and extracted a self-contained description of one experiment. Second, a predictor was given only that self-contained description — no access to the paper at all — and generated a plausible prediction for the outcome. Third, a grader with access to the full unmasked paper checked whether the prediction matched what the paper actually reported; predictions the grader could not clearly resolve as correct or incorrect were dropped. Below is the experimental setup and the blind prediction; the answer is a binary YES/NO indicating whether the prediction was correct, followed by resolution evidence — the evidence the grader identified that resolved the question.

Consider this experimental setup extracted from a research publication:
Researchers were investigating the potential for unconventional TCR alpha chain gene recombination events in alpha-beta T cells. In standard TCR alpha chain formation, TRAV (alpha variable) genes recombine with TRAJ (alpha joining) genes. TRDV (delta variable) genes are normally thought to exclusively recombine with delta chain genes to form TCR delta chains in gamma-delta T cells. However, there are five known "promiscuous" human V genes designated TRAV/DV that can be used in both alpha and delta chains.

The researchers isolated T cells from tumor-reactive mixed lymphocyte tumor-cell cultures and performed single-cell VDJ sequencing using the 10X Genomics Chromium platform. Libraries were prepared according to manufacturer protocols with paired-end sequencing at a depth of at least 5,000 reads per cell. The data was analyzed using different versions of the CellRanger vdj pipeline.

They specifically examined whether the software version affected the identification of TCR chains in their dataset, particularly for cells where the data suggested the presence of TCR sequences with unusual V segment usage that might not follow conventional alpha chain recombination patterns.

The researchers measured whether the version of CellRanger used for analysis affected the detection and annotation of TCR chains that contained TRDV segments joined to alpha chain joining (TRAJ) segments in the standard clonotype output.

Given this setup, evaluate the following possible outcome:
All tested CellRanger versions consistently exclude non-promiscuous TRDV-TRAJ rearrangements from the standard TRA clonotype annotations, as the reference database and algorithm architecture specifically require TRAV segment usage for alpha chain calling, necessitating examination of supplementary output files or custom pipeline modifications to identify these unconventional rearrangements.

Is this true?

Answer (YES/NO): YES